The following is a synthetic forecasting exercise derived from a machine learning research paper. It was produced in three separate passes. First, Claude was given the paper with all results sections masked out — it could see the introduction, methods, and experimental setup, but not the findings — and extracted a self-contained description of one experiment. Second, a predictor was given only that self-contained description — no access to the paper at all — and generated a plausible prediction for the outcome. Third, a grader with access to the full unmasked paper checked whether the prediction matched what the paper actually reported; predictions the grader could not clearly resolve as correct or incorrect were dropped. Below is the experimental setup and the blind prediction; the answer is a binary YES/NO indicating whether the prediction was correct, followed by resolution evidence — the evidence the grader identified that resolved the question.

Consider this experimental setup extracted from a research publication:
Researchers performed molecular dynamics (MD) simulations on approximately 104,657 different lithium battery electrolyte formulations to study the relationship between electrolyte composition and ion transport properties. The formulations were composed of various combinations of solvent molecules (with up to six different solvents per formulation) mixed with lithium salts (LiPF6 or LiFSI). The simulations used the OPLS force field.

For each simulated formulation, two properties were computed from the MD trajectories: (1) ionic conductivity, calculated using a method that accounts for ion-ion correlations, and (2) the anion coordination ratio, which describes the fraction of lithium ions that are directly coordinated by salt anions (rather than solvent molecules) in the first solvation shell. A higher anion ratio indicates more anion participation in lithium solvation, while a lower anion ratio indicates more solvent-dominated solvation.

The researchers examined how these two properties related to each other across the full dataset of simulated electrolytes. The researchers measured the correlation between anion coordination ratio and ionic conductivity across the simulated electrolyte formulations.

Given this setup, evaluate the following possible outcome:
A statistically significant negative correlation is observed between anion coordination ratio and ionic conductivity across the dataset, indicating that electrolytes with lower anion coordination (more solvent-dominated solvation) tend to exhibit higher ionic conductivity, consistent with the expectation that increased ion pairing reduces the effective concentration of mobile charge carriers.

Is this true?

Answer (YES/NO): YES